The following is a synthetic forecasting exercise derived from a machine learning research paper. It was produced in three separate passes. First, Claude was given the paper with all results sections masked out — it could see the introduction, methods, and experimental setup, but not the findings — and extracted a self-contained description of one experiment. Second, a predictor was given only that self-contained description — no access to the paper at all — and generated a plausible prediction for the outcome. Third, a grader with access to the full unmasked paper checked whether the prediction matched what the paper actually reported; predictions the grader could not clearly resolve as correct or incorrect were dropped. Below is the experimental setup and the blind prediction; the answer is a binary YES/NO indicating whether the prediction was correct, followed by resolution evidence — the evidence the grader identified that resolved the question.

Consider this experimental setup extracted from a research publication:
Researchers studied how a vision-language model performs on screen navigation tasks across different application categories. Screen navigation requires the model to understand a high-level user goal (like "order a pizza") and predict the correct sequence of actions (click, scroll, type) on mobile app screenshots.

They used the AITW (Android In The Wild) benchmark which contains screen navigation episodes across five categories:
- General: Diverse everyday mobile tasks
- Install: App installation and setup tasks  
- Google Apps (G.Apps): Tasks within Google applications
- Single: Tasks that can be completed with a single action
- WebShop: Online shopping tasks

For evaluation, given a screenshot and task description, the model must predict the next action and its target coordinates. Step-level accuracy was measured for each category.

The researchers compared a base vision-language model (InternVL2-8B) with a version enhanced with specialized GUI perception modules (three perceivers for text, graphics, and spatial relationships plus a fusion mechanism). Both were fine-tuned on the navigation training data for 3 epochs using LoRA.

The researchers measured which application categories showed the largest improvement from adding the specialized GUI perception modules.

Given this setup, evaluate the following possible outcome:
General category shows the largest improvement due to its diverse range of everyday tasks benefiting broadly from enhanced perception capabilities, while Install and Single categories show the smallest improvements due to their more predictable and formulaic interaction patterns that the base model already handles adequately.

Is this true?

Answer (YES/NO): NO